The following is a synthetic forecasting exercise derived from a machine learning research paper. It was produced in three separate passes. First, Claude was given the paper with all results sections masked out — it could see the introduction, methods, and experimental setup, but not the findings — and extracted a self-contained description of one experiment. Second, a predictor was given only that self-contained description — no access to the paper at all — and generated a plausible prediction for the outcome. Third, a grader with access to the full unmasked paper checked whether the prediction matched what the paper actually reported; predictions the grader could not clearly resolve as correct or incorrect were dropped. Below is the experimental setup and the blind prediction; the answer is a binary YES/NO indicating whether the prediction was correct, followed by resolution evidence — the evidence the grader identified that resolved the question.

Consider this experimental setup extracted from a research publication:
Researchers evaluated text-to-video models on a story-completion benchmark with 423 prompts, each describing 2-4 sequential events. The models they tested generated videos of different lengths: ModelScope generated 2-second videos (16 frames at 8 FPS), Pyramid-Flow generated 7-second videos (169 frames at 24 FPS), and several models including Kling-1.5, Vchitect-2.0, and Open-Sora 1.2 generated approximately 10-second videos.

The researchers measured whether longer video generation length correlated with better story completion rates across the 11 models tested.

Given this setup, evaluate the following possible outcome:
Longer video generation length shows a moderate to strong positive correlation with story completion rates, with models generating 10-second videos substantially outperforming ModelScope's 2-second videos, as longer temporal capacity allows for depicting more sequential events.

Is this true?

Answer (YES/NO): NO